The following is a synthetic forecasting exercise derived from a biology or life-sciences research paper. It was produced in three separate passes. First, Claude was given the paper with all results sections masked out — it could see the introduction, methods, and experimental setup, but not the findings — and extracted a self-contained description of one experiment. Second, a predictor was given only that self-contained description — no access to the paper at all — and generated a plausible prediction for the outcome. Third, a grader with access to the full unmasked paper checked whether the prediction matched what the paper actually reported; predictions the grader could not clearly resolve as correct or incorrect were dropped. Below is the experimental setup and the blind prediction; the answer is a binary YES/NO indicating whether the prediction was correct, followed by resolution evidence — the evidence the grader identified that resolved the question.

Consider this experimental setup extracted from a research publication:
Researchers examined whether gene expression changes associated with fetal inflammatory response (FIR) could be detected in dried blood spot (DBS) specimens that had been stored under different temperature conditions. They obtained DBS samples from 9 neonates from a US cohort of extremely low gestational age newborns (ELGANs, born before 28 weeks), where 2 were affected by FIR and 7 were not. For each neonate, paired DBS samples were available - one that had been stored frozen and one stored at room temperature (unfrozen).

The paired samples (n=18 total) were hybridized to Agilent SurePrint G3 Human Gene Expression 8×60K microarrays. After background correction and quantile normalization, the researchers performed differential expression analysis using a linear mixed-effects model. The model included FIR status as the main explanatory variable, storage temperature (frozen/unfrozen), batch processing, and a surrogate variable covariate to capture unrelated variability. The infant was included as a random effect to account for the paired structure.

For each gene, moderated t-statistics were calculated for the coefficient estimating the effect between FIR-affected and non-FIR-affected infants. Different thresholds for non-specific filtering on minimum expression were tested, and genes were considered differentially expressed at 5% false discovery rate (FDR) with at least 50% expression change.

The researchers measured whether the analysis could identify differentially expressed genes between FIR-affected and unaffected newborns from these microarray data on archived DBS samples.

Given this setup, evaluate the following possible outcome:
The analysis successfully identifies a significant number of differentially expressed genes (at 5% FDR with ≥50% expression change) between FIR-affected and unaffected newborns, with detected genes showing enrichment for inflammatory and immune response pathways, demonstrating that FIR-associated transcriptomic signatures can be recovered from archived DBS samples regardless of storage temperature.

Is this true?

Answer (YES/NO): NO